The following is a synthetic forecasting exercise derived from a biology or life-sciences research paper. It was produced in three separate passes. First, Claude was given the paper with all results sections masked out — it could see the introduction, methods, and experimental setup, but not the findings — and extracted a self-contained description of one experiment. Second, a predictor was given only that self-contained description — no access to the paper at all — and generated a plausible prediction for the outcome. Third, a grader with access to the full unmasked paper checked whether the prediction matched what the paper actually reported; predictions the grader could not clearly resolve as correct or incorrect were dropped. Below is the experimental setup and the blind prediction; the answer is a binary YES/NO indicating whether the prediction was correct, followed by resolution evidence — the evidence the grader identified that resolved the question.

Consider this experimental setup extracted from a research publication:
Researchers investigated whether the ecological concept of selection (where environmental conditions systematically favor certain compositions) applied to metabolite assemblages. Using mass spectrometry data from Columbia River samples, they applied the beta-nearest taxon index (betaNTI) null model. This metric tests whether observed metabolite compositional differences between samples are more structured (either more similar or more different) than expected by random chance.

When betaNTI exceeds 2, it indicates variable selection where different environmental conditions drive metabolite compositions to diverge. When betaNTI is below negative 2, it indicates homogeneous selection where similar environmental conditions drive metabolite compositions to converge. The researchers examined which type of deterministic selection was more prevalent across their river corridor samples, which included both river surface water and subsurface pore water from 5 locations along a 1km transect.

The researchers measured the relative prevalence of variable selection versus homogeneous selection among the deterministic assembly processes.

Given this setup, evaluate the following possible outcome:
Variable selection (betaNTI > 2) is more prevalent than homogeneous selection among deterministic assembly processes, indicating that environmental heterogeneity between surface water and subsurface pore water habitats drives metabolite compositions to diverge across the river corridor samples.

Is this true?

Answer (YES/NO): YES